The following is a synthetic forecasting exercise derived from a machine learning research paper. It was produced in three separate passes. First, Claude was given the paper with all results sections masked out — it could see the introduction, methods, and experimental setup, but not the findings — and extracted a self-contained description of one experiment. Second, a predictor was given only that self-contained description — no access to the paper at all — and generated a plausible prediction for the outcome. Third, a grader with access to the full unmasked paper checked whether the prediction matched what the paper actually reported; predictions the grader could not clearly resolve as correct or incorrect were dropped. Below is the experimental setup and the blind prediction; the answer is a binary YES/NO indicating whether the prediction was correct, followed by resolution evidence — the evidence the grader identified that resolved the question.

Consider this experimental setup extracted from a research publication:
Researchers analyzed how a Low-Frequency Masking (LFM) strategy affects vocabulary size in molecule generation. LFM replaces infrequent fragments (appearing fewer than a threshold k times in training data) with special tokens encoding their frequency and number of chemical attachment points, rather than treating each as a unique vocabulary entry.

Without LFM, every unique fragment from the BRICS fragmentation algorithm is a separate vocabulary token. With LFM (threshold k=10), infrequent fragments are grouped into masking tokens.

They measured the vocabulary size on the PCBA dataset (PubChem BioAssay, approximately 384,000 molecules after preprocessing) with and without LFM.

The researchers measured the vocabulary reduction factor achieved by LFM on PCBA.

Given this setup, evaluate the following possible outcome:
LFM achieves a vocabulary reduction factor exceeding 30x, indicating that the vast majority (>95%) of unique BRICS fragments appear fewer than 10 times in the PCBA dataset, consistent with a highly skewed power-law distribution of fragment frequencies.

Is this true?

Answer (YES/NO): NO